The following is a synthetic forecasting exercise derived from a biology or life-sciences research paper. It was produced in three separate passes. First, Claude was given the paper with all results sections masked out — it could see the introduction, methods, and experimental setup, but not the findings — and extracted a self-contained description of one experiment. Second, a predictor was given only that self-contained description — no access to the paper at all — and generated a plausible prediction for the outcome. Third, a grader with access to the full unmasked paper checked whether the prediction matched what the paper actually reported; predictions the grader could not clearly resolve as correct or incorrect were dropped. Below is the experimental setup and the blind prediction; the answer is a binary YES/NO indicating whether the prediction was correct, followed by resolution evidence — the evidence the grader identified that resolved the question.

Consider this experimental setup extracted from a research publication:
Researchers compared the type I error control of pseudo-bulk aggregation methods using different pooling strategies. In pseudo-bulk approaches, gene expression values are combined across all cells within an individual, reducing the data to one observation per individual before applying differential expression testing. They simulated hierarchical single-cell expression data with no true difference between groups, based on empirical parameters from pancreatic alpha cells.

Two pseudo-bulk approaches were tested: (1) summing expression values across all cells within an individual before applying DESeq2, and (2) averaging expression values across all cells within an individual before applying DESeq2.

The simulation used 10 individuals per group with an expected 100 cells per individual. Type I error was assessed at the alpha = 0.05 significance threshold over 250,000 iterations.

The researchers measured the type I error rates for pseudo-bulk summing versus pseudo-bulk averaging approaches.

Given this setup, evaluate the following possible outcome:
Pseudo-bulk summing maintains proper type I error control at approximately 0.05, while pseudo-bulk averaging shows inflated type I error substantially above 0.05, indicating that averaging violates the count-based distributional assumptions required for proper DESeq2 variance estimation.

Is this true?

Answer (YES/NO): NO